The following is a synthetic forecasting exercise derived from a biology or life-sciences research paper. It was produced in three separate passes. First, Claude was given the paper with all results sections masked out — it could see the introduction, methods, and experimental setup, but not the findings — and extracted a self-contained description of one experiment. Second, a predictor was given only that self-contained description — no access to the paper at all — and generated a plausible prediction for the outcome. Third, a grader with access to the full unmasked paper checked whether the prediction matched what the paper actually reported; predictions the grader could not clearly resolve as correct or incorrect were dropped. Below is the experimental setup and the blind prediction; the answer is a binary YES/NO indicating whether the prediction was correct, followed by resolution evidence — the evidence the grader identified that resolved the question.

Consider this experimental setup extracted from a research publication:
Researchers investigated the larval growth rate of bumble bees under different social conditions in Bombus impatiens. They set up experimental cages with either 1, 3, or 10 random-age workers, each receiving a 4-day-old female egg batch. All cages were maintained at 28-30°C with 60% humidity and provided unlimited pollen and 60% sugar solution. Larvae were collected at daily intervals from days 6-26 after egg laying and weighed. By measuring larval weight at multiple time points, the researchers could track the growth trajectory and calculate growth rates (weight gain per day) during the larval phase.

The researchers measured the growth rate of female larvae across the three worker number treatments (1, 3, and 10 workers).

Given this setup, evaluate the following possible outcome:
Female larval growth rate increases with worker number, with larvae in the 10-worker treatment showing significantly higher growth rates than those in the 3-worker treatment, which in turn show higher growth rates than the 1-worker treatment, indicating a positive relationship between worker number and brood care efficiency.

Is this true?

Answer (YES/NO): YES